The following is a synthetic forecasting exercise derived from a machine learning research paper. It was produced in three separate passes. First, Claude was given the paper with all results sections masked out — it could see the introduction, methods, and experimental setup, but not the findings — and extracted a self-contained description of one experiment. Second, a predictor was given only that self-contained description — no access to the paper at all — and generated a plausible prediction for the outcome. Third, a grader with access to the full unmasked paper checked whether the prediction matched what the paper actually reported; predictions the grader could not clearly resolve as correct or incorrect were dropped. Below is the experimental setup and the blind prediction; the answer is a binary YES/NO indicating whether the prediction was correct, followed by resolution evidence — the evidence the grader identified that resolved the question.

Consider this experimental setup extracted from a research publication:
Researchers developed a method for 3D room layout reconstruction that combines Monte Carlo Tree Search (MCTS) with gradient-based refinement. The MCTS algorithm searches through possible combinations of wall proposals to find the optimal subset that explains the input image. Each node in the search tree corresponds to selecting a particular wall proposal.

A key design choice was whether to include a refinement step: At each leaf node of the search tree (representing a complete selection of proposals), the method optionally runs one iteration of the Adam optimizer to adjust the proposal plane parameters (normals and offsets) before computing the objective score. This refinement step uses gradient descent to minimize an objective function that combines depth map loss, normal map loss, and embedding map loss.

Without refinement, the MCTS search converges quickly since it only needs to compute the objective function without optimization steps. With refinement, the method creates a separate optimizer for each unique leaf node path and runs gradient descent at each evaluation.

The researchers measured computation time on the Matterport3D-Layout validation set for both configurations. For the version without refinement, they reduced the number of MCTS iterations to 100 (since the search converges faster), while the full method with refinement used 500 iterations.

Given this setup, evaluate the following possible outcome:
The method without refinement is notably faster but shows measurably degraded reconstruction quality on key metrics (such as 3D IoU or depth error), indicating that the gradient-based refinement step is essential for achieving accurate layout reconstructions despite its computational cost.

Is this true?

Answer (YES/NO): YES